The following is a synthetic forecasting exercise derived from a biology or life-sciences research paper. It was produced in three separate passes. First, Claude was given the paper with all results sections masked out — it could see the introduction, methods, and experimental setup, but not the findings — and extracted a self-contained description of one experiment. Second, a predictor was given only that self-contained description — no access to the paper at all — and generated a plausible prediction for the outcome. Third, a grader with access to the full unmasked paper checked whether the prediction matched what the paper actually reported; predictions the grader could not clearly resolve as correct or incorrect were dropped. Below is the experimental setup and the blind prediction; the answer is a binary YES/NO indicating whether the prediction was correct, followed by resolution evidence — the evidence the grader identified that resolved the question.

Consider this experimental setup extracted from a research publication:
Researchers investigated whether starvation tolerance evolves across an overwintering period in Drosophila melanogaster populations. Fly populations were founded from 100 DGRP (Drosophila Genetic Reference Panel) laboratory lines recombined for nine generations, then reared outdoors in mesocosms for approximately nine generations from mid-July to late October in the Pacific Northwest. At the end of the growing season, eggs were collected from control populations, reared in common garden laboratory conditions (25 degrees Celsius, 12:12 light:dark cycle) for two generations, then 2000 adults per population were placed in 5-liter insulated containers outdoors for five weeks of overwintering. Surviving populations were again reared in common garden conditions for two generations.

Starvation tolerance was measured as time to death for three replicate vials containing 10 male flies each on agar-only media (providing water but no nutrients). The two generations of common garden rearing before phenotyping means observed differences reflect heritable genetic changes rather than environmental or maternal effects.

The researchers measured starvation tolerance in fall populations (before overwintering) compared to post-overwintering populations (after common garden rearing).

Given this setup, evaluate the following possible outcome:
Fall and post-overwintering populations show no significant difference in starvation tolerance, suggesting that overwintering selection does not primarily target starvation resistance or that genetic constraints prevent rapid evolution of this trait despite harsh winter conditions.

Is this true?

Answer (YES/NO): YES